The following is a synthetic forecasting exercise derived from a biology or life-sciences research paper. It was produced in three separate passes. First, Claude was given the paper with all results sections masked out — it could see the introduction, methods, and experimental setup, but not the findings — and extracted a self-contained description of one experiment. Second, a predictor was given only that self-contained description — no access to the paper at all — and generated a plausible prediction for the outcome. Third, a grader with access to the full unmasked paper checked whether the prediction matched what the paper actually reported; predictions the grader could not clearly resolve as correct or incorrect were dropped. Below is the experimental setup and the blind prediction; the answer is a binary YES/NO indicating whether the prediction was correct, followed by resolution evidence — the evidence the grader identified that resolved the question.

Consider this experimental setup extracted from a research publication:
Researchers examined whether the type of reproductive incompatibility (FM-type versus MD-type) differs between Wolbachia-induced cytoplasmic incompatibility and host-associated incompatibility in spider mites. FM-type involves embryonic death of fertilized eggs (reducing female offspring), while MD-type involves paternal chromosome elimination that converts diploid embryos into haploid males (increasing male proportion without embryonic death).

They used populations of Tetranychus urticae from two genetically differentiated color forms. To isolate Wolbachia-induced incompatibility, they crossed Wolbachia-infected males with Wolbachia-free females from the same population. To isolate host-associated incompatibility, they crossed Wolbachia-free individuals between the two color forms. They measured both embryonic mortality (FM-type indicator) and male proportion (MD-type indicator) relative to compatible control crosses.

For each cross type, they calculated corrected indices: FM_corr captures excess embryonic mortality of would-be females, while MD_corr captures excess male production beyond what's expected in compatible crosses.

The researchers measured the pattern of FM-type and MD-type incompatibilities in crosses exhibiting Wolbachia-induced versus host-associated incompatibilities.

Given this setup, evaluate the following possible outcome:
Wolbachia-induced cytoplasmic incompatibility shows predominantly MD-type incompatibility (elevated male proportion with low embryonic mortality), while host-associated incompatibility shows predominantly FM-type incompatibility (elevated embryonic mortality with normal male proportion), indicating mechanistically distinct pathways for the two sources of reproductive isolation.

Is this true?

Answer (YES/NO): NO